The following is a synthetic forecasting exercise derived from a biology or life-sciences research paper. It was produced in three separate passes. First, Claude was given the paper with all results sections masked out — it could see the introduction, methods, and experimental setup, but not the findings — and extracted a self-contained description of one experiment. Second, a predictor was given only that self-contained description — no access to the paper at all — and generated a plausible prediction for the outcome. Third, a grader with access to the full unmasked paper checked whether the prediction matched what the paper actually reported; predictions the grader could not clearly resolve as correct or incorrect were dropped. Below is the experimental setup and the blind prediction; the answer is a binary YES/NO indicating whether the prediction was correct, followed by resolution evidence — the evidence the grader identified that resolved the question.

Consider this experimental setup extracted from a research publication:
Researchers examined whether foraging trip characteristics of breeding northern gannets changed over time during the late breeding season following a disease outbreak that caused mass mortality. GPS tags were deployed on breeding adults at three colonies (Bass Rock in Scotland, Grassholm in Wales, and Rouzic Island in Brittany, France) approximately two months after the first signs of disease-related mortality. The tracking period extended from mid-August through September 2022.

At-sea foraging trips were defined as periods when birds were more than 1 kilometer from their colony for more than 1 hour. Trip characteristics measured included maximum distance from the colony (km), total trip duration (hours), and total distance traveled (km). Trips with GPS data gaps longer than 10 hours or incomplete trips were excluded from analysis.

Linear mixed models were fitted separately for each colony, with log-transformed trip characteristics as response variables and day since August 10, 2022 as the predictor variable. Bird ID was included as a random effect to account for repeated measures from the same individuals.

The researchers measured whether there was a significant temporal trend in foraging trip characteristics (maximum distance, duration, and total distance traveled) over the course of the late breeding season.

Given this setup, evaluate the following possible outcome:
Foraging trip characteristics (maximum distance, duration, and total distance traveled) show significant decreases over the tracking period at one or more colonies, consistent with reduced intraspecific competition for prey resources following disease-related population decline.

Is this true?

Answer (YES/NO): NO